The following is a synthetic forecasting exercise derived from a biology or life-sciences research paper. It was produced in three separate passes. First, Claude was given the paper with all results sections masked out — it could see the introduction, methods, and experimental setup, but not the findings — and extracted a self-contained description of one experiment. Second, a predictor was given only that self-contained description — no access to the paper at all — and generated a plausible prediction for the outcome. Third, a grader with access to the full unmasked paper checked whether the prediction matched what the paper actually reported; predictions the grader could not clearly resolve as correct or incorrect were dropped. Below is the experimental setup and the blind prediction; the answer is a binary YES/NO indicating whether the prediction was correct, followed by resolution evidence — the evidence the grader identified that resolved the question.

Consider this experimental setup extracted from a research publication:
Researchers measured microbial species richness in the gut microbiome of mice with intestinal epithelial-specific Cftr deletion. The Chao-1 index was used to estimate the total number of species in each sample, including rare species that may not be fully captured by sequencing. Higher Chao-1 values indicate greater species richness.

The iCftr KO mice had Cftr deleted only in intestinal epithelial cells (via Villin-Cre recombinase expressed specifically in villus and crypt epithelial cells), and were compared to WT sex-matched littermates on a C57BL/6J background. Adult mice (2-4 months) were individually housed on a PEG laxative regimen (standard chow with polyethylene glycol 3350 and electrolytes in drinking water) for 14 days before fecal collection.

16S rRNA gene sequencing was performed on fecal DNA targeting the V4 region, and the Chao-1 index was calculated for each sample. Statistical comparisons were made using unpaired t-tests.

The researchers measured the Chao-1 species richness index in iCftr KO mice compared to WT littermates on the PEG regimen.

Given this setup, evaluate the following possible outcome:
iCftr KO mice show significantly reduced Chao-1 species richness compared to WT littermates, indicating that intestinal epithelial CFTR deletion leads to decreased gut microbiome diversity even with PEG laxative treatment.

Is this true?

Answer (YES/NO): NO